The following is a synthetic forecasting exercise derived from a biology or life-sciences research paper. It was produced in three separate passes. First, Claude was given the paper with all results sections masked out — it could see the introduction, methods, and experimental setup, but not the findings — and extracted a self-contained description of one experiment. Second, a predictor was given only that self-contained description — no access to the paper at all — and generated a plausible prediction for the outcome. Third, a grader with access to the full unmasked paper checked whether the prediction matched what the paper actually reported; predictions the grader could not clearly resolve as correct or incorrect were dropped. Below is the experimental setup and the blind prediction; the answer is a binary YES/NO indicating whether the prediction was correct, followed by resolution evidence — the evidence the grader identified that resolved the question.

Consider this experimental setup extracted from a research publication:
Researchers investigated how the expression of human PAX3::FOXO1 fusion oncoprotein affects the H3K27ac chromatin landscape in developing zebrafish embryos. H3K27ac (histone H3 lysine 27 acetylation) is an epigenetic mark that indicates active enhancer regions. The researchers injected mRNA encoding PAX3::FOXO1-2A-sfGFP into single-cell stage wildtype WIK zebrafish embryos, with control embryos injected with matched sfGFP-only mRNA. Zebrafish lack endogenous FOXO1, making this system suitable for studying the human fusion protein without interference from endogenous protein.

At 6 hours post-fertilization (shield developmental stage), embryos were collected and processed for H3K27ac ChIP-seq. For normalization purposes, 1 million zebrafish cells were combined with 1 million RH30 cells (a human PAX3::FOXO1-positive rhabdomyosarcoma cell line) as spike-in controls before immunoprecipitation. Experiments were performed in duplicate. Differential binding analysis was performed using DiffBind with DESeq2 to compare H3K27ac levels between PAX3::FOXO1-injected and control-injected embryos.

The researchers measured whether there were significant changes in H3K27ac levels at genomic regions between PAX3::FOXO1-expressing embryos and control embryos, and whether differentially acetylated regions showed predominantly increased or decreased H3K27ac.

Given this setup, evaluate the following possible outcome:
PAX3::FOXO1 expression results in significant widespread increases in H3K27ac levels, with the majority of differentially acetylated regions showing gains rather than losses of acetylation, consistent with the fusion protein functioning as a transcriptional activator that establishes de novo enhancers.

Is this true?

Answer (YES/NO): NO